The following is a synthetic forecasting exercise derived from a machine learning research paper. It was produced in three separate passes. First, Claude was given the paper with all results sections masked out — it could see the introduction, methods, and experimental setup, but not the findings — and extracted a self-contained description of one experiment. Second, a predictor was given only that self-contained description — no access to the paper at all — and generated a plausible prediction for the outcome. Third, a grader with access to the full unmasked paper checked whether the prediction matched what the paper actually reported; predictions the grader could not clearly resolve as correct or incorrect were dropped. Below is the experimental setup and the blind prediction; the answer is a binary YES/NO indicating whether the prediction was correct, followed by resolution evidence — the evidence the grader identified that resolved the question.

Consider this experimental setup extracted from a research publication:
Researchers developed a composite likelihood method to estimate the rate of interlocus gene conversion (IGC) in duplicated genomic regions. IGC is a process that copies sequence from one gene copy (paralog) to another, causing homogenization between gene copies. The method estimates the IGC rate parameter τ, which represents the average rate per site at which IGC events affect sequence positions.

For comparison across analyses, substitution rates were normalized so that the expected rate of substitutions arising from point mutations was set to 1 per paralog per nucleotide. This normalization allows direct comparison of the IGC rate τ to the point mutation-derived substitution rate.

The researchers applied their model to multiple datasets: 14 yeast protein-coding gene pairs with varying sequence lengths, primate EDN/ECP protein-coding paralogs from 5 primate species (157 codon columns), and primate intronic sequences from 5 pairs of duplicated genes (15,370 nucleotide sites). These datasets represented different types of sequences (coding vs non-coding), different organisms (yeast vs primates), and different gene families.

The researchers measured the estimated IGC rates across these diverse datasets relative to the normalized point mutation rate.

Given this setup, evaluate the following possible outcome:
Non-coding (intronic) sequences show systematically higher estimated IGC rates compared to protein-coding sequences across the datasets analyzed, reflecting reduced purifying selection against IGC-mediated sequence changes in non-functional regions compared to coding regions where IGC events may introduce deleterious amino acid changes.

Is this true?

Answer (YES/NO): NO